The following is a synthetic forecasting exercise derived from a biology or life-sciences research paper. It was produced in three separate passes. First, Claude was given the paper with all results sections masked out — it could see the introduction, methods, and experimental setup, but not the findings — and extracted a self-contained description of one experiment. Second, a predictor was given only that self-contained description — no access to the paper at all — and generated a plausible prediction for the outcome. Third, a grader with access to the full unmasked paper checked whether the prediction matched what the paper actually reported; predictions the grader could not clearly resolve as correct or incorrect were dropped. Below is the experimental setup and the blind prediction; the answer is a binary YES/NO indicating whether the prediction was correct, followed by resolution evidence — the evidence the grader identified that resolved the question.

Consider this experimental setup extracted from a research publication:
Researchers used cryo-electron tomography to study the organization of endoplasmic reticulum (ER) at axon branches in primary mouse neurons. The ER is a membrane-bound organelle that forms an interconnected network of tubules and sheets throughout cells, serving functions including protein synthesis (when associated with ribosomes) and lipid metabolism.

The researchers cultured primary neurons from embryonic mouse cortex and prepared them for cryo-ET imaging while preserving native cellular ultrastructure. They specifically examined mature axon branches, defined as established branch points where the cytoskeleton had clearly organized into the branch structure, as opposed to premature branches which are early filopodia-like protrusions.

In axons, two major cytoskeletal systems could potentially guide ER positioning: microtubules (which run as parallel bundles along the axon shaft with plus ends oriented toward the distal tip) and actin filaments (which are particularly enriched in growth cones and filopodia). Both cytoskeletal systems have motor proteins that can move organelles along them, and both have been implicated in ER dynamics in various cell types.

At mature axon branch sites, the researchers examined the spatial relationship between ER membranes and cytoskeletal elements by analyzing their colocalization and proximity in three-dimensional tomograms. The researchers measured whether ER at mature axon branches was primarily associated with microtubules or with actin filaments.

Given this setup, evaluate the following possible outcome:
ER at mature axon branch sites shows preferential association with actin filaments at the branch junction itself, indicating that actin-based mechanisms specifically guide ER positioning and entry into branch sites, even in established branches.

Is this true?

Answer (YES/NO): NO